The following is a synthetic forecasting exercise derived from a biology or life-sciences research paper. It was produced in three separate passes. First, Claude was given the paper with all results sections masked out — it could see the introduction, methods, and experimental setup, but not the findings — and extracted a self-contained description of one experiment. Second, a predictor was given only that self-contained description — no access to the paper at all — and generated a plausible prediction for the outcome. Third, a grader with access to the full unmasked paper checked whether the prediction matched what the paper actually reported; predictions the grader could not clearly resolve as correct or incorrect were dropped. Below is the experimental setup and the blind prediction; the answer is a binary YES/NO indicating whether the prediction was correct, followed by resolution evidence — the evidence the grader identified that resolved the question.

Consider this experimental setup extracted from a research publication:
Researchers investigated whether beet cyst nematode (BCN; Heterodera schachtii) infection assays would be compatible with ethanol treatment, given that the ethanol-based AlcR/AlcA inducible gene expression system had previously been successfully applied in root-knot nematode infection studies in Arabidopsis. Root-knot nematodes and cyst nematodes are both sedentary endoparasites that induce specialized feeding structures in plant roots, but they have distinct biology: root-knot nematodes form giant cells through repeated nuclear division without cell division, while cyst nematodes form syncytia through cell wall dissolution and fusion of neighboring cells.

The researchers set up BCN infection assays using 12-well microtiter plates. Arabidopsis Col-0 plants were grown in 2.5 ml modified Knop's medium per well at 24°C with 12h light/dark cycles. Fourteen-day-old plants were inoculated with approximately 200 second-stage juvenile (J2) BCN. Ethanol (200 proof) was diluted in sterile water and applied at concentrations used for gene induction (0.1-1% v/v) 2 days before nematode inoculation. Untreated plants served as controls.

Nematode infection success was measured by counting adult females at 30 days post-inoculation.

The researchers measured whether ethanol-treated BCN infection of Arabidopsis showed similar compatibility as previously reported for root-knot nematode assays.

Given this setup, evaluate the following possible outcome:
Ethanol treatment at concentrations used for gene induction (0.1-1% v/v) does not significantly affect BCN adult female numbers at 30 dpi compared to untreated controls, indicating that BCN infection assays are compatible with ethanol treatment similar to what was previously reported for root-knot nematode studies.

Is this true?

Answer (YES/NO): NO